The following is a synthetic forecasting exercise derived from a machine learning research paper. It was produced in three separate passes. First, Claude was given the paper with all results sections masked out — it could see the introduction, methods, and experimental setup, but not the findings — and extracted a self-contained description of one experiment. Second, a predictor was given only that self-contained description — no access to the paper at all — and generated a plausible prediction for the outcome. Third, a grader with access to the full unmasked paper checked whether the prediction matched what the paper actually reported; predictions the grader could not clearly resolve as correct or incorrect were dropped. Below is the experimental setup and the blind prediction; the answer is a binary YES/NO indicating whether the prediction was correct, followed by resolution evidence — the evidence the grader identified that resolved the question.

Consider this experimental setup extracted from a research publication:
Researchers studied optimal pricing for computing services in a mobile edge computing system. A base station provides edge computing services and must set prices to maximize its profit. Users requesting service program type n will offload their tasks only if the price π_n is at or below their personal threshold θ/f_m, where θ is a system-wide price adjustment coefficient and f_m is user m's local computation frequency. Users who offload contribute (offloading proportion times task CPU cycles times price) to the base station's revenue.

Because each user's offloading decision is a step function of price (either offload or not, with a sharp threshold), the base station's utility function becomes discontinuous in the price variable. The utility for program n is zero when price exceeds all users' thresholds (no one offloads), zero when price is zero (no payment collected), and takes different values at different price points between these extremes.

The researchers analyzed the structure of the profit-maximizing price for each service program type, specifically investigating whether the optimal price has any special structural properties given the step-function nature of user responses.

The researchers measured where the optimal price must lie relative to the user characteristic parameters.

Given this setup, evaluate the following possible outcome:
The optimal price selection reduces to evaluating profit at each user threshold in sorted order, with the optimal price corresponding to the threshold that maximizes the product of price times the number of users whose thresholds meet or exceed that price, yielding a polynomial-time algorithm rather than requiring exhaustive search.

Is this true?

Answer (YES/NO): NO